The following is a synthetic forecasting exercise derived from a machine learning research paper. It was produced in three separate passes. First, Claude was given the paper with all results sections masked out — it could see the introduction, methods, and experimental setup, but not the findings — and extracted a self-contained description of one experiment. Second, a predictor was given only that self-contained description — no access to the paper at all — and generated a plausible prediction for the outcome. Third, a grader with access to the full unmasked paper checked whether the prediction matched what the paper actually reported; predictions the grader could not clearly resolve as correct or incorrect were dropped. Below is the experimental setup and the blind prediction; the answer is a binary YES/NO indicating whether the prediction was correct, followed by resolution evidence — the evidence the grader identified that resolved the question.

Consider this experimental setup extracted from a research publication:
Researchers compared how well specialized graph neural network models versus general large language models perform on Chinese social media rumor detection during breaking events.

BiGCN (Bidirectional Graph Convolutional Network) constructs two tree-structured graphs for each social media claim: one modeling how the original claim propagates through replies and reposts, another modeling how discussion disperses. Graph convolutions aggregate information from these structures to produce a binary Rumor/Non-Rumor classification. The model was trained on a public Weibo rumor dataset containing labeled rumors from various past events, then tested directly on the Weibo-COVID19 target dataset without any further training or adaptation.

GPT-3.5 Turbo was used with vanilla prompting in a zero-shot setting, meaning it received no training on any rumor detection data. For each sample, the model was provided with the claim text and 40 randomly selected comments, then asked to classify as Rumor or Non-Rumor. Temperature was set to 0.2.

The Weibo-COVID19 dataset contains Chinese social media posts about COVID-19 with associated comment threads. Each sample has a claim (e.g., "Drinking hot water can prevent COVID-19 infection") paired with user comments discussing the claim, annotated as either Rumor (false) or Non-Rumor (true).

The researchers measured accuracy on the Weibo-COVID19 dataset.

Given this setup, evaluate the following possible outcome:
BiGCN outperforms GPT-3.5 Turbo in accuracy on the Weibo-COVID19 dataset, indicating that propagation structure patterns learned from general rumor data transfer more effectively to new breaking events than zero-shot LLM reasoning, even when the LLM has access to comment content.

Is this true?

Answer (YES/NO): NO